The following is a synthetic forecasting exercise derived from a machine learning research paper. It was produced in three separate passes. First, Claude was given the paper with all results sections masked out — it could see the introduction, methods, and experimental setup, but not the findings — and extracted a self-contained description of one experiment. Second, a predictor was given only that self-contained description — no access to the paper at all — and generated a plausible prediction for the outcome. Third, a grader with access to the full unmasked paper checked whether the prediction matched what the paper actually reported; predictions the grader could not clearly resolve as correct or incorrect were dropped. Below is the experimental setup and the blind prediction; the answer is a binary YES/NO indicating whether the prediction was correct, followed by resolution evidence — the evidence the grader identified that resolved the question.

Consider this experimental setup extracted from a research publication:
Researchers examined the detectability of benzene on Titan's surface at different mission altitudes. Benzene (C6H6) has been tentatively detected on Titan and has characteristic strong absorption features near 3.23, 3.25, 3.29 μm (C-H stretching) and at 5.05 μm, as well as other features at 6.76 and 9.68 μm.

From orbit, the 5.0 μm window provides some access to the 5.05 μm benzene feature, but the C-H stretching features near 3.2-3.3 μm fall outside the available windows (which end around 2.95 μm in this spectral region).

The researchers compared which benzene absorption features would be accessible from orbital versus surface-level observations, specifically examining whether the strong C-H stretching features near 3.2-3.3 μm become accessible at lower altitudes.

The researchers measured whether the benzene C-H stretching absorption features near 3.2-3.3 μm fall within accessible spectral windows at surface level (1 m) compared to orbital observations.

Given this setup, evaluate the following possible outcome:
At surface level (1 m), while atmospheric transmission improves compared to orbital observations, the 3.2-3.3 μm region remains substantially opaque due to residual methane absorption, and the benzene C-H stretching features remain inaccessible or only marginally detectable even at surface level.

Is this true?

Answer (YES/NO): YES